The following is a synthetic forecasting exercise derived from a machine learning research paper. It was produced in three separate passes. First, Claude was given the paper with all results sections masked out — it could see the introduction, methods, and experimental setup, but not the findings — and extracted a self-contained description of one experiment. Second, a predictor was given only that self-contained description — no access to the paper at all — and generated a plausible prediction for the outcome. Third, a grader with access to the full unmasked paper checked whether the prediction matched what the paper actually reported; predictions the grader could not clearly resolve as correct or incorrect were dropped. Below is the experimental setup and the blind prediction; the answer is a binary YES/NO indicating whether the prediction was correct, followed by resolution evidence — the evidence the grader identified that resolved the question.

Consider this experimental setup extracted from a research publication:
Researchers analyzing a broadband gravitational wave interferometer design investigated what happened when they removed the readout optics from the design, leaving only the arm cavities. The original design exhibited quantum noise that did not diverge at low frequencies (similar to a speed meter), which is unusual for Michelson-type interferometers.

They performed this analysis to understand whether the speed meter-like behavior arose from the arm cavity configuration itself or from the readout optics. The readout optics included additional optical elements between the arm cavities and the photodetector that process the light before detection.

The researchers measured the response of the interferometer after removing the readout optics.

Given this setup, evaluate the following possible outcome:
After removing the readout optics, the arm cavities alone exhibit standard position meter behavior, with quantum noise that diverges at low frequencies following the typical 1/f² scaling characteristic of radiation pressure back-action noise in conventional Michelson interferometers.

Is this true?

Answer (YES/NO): YES